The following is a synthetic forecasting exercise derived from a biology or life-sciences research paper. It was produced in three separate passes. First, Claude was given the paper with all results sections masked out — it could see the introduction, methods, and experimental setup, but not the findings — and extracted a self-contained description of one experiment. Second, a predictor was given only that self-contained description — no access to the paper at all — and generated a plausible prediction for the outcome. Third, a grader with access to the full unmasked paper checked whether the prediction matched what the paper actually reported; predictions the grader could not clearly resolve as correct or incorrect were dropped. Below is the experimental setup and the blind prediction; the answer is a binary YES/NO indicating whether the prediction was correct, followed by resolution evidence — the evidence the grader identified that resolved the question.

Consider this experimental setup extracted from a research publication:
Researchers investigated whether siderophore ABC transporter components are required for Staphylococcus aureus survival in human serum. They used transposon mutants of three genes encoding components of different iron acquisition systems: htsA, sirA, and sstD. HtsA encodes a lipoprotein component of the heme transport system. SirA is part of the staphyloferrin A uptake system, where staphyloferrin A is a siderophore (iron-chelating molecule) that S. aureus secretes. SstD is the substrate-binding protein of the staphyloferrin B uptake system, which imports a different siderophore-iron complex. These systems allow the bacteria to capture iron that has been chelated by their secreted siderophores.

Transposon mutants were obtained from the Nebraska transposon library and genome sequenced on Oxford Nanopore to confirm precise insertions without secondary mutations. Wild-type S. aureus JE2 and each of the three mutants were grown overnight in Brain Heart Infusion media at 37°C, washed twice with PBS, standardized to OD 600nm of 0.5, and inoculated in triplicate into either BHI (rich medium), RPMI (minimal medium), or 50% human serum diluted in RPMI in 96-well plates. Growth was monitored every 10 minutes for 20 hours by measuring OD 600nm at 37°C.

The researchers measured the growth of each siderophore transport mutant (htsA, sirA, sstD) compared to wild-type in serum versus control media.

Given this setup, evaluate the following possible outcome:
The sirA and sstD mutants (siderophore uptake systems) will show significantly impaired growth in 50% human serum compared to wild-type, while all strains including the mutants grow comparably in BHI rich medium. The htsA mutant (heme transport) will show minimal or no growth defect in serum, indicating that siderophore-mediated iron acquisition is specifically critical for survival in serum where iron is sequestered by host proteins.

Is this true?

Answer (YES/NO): YES